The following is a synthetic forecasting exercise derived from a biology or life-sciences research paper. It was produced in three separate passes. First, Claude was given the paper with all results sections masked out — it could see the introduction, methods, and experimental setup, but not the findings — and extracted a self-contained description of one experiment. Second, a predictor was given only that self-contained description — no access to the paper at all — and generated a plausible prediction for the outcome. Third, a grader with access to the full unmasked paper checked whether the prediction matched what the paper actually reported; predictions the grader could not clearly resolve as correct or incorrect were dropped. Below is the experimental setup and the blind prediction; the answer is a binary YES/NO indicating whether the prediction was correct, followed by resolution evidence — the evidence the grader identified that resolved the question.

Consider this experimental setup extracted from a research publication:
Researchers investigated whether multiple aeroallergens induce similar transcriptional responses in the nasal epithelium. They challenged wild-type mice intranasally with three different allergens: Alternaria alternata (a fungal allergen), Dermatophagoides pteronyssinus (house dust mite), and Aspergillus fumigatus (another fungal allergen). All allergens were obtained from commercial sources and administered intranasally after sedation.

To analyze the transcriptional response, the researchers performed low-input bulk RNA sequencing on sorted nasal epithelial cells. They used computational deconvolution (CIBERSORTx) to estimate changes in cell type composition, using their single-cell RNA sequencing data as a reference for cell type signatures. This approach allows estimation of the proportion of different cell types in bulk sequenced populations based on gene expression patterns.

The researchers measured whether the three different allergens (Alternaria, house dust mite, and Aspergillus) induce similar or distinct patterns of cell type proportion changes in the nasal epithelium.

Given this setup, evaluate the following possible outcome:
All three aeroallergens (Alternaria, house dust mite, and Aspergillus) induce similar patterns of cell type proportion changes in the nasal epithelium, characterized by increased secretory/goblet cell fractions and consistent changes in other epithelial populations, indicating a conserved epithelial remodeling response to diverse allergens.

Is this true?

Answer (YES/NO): NO